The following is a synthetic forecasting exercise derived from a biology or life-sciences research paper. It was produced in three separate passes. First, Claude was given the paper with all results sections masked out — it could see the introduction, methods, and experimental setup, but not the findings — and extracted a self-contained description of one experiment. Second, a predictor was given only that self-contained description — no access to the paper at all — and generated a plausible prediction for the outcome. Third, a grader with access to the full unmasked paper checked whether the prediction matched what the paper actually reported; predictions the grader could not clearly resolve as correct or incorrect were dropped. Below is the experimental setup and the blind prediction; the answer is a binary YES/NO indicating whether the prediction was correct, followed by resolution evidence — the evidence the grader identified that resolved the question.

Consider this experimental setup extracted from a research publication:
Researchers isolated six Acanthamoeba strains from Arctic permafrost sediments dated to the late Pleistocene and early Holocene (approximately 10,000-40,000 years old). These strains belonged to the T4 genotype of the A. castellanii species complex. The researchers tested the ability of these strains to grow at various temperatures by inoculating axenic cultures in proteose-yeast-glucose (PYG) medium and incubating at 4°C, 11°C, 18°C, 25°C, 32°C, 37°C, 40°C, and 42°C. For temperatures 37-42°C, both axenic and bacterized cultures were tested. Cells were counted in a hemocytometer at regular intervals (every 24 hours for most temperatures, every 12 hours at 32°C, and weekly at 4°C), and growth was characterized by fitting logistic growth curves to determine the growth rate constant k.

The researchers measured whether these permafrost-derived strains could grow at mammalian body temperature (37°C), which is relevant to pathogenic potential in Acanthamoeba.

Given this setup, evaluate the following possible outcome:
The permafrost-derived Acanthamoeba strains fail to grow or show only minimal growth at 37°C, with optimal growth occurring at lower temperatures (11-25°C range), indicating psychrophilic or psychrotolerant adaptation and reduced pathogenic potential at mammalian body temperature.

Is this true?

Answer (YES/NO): YES